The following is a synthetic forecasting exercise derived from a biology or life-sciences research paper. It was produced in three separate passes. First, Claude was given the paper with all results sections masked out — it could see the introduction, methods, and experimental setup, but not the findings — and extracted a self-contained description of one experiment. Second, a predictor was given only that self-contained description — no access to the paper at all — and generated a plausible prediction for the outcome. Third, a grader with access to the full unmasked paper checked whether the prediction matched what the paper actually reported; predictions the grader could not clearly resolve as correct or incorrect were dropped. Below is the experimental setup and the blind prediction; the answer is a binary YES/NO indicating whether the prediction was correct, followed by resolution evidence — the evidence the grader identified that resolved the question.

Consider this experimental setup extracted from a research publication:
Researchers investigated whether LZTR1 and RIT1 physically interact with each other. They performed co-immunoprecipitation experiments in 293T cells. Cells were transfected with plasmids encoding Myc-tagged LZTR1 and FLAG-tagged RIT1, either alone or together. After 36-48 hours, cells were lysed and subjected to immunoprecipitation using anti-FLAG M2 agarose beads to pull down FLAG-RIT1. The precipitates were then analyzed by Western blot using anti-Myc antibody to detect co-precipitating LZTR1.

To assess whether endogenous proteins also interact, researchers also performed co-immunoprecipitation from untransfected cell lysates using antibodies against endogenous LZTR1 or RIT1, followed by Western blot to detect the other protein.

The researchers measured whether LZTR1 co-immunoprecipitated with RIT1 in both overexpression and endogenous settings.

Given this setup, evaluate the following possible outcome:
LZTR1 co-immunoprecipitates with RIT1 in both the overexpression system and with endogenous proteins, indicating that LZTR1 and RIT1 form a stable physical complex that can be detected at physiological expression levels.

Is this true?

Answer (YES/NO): YES